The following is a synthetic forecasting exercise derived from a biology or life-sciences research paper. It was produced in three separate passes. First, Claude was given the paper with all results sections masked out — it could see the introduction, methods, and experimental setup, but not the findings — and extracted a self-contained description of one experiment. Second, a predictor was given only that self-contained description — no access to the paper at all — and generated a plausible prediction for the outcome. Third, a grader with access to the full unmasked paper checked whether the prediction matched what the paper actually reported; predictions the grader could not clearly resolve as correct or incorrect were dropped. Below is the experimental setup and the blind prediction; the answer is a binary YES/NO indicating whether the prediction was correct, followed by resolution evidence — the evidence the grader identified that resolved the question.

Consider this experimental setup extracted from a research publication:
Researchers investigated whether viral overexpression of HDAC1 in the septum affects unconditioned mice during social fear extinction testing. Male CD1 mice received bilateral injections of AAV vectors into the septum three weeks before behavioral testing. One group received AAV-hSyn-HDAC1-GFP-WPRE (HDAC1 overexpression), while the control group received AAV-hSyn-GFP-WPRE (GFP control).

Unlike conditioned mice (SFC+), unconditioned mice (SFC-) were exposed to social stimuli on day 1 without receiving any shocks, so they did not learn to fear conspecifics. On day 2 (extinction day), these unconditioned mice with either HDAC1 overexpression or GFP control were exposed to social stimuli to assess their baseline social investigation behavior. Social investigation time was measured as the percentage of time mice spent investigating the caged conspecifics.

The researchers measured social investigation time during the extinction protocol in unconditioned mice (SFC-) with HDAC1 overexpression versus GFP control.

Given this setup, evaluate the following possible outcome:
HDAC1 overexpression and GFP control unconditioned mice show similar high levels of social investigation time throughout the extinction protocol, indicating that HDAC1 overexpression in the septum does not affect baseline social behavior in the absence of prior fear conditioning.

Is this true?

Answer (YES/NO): YES